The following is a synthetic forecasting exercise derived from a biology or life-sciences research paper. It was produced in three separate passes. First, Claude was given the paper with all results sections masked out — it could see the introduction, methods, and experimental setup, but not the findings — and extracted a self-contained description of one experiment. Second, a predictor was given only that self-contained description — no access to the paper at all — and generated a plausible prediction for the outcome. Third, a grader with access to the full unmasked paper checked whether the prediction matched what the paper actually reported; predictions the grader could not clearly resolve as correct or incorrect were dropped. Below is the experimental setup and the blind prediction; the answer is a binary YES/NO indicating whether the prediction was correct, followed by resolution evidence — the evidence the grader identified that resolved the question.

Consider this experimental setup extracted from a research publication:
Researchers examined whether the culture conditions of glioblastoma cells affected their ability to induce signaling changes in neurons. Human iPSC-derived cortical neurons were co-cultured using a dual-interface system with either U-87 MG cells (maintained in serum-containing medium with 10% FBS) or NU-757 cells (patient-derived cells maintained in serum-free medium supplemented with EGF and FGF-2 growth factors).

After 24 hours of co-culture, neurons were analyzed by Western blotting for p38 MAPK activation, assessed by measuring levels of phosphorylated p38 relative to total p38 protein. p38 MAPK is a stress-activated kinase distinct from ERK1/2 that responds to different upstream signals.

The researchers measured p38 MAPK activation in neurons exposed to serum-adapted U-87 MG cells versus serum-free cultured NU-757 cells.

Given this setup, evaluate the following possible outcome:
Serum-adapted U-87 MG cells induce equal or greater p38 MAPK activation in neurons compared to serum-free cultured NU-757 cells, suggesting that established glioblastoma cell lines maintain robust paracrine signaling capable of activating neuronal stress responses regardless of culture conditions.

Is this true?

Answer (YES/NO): YES